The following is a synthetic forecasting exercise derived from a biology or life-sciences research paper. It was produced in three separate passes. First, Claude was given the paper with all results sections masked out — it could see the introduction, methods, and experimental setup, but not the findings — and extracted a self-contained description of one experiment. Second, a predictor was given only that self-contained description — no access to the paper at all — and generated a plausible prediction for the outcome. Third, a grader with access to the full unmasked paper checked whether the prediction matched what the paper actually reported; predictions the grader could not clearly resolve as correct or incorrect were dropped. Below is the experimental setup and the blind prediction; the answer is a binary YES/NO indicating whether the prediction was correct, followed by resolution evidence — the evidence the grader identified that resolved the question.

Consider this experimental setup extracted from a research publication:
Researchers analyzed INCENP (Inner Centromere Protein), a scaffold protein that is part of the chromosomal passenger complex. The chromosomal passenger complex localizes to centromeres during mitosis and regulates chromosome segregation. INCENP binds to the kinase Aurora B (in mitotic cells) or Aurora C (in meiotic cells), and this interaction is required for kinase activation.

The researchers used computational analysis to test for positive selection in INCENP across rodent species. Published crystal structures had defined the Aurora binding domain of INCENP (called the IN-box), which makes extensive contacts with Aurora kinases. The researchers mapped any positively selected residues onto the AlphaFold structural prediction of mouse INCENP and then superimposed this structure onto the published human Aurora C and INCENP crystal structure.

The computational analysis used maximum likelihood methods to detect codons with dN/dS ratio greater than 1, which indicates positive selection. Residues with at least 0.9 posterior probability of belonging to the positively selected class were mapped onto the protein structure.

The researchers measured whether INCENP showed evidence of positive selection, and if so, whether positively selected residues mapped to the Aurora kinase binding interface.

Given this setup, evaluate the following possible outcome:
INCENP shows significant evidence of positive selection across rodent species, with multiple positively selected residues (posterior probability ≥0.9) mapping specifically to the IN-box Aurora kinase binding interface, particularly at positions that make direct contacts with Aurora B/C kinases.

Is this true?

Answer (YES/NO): NO